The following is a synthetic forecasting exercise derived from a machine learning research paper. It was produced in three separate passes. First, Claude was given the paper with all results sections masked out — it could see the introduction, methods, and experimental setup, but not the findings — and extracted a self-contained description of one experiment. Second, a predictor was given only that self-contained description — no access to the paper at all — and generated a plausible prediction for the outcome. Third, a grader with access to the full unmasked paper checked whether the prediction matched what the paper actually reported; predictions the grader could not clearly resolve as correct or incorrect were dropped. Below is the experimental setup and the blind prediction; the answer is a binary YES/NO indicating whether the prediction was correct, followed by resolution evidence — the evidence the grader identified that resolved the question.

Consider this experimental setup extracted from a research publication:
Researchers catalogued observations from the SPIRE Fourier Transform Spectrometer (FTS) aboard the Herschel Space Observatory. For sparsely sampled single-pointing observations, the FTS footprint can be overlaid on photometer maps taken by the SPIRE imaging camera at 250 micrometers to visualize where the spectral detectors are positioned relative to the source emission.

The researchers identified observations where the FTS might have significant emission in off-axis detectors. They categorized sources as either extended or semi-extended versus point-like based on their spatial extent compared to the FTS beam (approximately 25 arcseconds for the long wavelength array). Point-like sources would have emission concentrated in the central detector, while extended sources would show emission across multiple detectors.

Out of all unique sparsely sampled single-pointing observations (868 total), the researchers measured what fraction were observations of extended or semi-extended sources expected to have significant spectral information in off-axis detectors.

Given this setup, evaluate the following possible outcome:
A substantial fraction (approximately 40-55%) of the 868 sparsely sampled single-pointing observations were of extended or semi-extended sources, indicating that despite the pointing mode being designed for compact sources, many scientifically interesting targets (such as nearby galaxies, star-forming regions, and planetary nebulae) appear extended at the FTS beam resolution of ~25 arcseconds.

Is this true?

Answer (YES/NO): YES